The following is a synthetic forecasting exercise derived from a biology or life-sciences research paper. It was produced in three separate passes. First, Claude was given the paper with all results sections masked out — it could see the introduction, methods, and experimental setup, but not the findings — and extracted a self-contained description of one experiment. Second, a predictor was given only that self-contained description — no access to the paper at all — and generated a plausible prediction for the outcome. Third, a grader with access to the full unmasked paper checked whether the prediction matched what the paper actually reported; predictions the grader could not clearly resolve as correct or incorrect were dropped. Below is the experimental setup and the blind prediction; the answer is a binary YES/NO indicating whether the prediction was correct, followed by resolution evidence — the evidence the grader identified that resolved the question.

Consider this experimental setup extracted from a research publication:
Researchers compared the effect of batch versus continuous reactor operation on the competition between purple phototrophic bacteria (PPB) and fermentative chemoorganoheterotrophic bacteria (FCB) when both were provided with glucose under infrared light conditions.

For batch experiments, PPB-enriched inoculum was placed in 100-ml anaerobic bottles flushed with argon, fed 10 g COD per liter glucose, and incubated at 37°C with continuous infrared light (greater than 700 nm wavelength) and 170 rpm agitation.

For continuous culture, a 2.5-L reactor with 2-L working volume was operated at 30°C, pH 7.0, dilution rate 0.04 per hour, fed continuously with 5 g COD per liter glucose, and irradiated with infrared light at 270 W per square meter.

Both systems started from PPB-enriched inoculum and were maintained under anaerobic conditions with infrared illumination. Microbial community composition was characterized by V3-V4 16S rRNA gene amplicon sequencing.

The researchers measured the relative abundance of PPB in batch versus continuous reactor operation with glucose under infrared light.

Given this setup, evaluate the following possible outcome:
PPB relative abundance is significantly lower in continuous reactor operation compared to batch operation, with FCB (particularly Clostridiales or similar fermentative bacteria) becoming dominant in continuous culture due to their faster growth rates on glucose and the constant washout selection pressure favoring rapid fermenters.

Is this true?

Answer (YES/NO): NO